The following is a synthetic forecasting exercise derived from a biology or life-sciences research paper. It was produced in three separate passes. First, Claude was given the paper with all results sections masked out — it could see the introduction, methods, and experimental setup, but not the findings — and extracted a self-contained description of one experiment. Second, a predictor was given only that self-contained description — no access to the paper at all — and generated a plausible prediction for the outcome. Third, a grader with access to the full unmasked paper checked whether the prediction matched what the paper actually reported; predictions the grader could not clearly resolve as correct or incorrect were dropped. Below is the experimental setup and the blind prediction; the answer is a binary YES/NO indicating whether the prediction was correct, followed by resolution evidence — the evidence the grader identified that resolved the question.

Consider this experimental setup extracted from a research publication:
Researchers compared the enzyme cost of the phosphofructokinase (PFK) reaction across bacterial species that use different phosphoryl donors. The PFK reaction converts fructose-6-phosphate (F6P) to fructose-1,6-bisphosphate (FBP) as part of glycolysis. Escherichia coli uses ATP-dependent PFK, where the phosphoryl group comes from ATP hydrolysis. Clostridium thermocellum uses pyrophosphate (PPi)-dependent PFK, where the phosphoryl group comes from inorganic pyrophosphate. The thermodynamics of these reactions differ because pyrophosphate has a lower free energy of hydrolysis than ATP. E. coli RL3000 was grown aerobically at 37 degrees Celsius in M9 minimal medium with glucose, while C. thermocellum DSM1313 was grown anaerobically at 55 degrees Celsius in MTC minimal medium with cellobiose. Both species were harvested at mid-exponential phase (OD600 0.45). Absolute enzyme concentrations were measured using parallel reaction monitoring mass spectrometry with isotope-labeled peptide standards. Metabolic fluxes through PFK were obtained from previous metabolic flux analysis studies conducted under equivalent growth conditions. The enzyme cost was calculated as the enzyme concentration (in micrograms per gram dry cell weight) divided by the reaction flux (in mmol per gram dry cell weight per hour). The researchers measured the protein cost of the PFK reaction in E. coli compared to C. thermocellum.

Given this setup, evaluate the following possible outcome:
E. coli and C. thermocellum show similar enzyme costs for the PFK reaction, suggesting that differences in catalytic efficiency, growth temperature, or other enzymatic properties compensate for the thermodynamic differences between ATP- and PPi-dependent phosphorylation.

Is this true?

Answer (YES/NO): NO